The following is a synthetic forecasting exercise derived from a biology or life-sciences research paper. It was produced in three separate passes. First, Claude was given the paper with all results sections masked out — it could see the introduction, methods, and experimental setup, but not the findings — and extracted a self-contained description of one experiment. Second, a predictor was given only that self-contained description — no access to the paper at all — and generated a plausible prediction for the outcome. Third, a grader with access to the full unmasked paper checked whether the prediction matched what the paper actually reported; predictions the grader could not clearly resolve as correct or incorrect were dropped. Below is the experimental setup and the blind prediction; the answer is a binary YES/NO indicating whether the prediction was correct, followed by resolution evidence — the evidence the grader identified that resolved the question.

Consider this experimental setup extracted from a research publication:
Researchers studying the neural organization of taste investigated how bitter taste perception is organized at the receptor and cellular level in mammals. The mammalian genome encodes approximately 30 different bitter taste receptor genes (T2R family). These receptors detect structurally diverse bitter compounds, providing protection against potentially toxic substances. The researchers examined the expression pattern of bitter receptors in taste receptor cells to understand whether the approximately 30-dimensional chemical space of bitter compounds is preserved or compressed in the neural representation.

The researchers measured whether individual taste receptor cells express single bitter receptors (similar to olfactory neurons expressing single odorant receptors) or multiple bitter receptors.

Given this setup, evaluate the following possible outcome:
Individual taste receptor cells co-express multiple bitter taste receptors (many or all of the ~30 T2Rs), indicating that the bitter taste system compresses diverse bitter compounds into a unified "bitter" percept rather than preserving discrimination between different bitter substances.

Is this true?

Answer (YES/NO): YES